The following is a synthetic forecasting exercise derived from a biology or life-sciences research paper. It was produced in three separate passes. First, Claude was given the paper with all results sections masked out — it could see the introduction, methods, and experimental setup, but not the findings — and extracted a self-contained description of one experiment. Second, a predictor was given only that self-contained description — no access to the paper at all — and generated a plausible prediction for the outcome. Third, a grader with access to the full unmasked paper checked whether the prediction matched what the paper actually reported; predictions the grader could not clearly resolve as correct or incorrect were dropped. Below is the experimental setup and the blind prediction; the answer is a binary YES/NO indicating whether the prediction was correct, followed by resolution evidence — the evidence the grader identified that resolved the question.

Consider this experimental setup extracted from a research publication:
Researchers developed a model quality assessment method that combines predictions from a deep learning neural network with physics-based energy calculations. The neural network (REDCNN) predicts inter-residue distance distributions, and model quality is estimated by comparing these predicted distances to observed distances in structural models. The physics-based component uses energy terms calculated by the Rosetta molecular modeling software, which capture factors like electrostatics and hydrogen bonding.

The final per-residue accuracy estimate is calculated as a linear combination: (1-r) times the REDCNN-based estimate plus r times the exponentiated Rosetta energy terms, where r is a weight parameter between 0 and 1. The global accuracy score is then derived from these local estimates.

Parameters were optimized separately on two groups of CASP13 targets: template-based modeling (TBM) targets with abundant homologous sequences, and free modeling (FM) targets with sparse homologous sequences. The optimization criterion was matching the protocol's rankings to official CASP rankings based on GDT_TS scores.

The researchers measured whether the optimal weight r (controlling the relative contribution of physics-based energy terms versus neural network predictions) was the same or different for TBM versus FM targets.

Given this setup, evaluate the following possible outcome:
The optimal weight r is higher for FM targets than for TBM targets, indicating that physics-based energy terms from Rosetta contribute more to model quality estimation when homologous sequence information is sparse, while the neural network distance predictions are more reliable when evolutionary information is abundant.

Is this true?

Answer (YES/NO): NO